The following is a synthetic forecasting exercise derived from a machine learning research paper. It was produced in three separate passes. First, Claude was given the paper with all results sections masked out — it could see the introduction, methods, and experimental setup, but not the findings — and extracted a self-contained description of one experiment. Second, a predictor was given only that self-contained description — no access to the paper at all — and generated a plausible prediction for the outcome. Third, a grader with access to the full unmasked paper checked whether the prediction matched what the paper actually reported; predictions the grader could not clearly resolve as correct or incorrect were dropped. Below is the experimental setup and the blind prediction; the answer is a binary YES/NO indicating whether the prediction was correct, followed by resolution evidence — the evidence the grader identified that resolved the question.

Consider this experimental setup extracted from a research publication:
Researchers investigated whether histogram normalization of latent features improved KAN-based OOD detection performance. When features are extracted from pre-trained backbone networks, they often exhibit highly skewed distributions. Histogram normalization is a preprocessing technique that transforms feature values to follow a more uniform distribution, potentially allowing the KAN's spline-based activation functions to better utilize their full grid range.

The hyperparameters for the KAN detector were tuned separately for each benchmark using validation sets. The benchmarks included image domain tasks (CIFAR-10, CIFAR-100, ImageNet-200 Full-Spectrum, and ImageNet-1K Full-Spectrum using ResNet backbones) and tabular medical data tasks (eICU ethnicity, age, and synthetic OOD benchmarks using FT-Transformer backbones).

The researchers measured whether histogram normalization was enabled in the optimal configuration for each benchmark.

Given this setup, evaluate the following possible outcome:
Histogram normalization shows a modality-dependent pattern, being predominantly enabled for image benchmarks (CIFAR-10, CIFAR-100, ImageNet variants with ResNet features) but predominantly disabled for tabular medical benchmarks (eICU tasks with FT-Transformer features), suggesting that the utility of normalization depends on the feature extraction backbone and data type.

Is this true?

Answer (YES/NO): YES